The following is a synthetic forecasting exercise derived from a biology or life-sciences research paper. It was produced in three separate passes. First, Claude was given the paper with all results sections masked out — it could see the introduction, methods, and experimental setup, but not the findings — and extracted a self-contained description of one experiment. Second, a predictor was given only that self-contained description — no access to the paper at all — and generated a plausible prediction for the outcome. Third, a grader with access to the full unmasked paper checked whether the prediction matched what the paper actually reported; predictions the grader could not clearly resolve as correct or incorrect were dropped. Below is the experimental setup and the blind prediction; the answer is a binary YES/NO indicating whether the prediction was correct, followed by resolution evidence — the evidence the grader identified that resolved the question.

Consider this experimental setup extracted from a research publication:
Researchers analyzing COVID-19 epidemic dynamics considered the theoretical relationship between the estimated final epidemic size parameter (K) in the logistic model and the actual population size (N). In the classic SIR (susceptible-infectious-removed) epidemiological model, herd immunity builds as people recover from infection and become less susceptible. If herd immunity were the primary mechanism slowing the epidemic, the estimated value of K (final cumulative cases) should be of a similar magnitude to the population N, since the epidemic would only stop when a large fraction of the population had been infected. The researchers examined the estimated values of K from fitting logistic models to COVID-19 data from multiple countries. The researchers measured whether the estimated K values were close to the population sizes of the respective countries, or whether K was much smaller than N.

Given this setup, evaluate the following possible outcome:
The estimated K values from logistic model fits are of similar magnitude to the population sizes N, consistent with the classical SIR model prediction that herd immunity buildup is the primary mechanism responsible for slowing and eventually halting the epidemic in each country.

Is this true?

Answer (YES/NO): NO